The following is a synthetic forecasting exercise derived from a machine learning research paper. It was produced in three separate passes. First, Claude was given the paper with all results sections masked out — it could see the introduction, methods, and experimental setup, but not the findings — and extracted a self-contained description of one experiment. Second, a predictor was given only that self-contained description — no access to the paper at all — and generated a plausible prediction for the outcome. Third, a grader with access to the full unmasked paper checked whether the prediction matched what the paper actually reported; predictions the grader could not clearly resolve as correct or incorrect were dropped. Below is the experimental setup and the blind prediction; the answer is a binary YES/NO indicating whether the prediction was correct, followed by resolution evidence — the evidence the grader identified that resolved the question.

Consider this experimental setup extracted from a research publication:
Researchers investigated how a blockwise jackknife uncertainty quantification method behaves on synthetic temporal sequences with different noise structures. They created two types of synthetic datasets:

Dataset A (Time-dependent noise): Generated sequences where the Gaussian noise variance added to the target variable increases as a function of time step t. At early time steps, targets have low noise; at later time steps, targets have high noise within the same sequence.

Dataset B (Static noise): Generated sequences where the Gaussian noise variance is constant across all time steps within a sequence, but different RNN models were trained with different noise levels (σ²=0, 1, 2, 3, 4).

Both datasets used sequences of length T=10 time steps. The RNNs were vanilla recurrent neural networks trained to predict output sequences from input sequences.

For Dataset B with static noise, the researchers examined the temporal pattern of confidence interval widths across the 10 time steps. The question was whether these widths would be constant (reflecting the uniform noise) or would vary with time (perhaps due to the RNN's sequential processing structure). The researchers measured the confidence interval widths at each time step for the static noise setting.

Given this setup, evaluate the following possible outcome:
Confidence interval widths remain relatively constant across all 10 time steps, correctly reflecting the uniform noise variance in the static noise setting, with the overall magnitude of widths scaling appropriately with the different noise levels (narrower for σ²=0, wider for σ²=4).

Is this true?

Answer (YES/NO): YES